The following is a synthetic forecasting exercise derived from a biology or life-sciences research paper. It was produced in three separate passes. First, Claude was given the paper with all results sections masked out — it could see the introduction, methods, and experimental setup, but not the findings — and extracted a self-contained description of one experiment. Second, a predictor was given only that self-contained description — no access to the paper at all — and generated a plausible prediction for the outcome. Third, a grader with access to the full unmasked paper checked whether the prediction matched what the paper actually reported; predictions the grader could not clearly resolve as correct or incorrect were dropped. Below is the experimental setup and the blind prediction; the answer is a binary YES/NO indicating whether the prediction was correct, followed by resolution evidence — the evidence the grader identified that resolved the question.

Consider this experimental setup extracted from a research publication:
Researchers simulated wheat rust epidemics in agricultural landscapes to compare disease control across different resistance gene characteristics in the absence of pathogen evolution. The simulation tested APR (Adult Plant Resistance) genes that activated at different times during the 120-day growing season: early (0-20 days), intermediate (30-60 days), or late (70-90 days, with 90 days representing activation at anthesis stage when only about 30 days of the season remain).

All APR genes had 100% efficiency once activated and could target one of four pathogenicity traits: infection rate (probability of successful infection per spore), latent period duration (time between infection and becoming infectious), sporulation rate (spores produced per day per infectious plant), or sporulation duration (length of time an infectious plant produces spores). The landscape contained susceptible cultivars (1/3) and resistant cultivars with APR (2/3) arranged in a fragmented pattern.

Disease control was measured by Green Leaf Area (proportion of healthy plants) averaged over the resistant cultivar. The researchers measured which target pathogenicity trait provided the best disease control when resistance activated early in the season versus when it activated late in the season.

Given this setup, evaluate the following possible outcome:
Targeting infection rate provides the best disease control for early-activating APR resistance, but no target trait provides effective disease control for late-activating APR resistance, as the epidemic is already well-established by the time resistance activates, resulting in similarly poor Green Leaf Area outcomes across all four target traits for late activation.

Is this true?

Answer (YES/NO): NO